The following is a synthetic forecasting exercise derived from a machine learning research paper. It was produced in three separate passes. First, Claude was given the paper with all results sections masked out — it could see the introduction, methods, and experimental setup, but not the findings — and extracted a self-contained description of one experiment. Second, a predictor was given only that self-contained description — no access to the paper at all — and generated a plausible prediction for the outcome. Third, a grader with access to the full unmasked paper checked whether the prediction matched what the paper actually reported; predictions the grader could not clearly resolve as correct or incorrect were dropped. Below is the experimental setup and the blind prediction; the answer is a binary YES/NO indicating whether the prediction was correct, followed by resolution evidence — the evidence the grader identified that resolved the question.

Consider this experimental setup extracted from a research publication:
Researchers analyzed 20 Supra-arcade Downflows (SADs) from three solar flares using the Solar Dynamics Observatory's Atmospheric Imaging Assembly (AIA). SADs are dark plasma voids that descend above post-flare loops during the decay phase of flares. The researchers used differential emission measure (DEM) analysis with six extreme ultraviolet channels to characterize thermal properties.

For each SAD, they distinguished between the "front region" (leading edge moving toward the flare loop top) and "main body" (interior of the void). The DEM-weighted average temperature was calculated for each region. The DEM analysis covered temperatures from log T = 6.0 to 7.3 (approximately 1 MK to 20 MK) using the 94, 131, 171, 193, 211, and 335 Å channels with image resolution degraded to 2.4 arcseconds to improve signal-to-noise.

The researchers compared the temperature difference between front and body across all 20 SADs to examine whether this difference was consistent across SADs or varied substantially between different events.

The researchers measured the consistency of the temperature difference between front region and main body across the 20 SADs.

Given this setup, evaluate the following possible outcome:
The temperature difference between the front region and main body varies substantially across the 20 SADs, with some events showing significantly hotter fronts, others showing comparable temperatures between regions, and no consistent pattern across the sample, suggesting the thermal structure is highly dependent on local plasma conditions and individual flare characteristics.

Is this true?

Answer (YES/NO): NO